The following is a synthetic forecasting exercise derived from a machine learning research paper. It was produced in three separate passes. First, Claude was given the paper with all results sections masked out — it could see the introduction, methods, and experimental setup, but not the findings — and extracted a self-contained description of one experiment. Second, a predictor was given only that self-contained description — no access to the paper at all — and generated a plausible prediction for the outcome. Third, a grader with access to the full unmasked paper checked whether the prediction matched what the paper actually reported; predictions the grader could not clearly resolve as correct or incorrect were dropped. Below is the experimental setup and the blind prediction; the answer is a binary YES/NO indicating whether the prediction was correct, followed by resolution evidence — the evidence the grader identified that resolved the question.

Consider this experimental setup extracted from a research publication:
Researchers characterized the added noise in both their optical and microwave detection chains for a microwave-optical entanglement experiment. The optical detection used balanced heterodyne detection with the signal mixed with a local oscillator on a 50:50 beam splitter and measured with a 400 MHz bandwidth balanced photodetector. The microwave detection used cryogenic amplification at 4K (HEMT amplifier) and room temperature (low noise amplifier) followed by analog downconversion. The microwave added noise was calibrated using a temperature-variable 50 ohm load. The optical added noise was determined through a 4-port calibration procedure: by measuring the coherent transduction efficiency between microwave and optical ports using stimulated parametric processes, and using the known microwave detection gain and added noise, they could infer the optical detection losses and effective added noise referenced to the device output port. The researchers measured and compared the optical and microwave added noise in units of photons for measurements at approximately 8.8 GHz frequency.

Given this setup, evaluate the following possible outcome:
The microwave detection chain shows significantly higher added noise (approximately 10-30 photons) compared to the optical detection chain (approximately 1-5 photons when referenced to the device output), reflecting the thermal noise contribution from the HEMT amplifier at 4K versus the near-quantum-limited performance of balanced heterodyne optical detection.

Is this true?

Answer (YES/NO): NO